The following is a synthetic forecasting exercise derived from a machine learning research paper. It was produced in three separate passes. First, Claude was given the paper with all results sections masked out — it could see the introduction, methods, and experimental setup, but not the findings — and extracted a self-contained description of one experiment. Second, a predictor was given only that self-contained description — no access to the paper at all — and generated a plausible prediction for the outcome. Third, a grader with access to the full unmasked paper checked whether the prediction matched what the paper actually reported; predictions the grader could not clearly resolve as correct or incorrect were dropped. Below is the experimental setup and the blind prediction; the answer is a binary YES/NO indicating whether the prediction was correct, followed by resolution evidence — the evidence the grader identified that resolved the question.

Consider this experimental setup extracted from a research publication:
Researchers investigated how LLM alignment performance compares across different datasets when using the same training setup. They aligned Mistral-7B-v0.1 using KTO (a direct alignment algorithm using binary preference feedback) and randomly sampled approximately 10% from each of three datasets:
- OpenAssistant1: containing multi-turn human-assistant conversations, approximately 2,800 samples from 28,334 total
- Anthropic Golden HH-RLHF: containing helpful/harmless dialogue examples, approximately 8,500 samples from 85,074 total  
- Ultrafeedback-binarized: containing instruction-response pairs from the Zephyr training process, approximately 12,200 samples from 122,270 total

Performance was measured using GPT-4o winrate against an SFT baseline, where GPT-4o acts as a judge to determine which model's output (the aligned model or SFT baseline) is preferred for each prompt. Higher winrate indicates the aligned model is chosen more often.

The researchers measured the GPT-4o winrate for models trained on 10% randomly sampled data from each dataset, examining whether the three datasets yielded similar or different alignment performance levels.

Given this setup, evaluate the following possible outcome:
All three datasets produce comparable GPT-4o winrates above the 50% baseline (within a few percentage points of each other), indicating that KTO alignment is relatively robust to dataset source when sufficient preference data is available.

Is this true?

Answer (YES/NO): NO